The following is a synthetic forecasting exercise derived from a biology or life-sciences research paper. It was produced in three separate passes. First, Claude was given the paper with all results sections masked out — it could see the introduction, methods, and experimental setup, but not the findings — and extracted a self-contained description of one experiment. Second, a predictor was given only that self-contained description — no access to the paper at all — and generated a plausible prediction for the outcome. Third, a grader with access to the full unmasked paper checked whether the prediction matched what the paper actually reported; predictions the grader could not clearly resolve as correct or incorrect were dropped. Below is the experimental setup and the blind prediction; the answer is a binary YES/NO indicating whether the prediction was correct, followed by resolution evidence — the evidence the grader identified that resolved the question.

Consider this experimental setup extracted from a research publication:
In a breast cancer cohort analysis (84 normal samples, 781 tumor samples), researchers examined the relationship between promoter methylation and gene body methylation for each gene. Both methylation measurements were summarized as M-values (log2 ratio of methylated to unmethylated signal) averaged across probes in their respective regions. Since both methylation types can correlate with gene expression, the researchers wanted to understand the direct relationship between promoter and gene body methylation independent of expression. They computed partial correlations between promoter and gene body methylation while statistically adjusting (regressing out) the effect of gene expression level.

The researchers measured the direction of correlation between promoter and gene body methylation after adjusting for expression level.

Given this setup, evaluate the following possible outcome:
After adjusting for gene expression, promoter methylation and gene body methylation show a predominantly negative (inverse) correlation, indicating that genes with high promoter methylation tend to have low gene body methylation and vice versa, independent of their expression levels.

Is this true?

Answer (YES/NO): NO